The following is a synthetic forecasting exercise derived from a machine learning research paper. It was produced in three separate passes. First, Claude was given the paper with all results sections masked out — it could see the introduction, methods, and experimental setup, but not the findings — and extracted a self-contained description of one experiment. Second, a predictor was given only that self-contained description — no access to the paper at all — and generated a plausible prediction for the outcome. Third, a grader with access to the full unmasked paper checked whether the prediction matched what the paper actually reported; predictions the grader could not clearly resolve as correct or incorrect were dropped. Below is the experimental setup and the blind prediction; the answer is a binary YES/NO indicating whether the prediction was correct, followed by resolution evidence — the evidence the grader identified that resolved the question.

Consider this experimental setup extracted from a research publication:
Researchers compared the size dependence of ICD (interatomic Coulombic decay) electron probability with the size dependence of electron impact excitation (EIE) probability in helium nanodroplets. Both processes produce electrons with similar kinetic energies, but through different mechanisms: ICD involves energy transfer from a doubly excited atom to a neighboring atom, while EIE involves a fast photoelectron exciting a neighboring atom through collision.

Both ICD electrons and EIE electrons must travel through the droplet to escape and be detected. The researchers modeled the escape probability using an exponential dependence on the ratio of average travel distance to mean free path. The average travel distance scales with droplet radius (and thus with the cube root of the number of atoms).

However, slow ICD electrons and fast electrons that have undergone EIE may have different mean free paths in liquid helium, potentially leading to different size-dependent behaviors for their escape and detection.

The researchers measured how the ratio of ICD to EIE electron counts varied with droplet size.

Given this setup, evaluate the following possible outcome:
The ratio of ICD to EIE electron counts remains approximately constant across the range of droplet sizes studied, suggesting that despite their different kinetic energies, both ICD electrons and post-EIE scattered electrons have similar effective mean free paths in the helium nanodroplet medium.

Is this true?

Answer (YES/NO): YES